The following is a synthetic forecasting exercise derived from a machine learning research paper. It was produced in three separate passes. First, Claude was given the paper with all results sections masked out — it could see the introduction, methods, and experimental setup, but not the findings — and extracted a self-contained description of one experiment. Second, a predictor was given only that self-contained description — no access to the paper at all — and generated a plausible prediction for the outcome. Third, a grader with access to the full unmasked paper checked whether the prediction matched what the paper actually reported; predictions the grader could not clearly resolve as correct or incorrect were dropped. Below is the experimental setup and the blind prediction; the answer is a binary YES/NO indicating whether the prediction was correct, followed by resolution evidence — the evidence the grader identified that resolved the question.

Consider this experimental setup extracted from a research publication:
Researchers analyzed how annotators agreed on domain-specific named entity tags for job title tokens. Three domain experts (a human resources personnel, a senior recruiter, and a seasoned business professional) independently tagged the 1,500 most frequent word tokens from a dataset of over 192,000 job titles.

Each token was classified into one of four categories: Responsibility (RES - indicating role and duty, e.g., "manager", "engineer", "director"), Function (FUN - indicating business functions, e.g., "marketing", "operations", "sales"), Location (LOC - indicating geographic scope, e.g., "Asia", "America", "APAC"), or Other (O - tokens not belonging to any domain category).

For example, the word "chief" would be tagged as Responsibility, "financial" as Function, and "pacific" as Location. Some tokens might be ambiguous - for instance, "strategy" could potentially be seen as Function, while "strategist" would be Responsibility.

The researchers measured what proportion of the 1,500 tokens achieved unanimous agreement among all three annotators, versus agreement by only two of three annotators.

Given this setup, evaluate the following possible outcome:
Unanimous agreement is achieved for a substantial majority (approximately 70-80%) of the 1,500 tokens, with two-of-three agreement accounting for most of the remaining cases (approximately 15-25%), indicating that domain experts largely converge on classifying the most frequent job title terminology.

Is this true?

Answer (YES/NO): YES